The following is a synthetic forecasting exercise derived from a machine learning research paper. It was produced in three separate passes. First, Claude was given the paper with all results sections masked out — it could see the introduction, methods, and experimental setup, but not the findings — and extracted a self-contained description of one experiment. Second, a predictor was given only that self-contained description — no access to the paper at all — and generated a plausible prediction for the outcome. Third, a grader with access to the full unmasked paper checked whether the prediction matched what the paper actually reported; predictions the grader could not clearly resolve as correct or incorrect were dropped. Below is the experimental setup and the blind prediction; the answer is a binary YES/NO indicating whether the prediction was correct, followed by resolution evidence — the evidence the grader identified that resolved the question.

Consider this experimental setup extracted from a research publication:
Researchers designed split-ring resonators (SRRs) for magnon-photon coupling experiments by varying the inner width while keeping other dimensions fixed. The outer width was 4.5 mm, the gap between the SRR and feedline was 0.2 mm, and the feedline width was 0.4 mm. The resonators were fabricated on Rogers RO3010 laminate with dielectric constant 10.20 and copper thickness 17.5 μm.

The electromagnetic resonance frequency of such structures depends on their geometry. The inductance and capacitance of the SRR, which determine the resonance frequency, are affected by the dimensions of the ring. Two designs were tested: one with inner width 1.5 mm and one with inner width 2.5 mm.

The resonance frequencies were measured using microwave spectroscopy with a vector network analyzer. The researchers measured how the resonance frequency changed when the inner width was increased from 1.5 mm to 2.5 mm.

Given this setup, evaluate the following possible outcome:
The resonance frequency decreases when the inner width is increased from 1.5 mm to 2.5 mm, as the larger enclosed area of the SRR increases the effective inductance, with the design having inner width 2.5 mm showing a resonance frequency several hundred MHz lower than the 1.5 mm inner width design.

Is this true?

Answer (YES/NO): NO